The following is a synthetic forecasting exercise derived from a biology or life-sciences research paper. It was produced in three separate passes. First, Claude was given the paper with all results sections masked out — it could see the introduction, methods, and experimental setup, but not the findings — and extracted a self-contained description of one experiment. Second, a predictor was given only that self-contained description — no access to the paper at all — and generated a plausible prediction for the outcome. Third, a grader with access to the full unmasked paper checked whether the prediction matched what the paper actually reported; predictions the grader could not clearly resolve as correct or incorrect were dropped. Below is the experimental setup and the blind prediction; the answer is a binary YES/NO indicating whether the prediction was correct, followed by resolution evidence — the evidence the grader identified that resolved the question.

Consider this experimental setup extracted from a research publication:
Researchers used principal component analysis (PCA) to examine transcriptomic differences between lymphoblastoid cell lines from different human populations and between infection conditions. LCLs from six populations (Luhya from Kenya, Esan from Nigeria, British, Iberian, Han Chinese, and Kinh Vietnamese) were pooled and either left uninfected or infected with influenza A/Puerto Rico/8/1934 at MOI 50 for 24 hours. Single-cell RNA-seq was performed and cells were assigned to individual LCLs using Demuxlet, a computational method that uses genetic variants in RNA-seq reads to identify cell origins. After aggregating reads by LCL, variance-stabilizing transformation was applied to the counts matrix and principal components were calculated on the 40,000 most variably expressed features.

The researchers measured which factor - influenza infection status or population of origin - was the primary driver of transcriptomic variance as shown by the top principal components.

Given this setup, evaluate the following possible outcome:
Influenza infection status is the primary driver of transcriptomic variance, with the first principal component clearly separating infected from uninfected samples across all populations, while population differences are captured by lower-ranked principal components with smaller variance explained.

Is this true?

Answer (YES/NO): NO